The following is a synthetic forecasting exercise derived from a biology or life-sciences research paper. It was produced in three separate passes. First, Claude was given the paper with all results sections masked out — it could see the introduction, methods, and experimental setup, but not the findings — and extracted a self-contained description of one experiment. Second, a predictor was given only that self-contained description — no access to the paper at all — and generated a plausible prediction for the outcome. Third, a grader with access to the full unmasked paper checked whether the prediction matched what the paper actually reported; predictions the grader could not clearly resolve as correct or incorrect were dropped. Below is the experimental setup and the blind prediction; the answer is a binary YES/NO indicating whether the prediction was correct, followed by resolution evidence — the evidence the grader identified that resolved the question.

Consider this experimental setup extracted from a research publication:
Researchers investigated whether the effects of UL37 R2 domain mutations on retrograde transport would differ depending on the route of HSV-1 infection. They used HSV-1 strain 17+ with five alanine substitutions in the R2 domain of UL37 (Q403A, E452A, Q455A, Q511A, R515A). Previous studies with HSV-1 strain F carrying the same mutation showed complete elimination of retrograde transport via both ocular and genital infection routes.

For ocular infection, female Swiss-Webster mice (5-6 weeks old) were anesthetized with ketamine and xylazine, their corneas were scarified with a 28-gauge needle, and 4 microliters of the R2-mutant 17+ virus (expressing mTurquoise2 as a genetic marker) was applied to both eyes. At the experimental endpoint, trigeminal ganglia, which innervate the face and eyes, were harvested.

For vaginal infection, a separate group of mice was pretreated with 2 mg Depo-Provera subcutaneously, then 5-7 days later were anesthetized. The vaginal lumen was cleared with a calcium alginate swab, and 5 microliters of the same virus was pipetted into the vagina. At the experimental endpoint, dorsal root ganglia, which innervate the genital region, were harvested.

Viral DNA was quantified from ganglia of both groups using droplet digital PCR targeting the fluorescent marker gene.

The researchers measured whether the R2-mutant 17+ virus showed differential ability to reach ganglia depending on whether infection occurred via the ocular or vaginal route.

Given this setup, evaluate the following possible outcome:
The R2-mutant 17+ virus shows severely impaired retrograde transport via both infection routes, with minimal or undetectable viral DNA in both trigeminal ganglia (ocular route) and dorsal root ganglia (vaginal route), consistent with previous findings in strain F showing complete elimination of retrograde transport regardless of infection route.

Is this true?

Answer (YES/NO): NO